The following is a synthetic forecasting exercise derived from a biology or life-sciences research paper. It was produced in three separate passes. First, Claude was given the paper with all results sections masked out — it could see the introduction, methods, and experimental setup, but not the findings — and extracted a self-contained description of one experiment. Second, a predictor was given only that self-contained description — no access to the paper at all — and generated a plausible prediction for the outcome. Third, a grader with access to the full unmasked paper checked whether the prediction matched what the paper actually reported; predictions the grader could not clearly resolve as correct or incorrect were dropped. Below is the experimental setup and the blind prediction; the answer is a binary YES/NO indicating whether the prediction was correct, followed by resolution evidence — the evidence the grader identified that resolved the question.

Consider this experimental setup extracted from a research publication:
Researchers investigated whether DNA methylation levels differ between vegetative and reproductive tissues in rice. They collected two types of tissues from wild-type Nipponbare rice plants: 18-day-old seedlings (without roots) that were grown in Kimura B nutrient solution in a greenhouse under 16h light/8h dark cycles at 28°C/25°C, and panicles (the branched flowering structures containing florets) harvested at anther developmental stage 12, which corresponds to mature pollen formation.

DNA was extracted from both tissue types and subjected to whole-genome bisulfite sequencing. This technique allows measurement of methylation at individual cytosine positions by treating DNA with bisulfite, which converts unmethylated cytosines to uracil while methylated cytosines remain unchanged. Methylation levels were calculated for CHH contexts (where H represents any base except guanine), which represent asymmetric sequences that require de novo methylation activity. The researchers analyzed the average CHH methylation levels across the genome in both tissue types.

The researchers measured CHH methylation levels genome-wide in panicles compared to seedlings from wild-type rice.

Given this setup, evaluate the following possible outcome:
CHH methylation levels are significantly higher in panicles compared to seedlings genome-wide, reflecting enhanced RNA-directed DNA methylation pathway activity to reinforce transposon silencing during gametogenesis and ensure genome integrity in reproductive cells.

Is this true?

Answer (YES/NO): YES